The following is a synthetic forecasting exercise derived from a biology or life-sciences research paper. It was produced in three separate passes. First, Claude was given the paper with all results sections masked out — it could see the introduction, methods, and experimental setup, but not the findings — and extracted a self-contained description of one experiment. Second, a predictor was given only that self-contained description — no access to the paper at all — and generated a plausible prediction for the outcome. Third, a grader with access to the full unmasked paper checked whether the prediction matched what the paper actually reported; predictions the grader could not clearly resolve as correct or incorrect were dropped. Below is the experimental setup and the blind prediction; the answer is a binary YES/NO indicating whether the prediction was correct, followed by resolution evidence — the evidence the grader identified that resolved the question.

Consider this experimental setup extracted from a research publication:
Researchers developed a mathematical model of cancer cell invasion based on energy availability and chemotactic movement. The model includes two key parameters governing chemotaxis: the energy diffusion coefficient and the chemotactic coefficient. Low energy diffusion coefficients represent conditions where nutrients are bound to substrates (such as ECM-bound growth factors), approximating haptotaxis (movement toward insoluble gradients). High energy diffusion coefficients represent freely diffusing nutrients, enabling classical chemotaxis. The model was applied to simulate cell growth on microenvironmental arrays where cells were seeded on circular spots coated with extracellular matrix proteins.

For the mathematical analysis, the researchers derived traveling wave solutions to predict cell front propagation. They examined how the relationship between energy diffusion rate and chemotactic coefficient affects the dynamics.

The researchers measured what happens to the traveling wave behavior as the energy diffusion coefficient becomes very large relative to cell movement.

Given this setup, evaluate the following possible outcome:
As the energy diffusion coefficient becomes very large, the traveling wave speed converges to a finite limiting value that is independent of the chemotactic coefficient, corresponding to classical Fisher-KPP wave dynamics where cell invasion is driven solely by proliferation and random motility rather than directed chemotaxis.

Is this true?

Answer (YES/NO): YES